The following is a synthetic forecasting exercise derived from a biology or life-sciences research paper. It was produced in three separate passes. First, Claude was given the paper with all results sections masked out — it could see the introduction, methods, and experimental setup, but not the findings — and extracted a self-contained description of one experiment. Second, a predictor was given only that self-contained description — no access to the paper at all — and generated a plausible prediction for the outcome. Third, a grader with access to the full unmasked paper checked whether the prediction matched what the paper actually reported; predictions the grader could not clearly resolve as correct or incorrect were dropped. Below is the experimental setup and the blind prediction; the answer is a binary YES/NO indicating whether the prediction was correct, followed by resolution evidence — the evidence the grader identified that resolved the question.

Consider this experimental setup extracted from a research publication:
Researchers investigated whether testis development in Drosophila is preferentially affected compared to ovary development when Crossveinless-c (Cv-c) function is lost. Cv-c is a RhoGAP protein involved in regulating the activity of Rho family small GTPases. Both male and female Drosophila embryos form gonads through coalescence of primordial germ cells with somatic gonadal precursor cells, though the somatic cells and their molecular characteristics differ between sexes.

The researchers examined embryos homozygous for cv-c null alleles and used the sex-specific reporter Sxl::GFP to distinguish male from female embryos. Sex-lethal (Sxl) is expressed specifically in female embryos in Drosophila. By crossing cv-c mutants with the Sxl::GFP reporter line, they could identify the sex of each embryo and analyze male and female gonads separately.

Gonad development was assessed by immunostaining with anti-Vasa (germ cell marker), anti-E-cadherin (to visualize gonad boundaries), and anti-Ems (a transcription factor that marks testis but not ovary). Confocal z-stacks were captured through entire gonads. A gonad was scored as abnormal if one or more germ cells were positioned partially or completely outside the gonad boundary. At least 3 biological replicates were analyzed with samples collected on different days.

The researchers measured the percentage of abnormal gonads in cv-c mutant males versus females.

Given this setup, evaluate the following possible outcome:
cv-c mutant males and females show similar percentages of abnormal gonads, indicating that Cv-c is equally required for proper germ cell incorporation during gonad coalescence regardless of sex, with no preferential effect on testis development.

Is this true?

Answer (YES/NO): NO